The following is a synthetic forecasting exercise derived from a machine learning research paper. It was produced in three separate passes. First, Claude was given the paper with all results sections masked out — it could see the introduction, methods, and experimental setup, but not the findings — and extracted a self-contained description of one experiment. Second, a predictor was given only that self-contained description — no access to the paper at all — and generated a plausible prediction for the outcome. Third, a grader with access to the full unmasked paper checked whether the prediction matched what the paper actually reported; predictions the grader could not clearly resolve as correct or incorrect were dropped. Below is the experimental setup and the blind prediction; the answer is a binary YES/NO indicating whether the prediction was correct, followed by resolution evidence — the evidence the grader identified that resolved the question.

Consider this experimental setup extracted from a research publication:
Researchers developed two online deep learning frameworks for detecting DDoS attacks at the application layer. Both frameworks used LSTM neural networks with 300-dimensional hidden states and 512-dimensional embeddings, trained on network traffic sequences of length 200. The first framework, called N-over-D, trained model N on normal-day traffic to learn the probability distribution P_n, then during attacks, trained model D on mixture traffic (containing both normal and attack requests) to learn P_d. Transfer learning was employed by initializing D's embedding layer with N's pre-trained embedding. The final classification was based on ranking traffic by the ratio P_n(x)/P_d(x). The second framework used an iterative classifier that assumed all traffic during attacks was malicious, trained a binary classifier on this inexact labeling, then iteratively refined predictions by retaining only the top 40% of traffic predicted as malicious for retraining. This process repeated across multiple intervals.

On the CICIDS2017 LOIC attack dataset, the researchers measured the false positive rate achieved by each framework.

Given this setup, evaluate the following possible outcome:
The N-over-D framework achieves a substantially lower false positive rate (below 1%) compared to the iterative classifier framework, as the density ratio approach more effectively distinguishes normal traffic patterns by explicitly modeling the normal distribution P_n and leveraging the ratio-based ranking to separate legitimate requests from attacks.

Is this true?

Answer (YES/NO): YES